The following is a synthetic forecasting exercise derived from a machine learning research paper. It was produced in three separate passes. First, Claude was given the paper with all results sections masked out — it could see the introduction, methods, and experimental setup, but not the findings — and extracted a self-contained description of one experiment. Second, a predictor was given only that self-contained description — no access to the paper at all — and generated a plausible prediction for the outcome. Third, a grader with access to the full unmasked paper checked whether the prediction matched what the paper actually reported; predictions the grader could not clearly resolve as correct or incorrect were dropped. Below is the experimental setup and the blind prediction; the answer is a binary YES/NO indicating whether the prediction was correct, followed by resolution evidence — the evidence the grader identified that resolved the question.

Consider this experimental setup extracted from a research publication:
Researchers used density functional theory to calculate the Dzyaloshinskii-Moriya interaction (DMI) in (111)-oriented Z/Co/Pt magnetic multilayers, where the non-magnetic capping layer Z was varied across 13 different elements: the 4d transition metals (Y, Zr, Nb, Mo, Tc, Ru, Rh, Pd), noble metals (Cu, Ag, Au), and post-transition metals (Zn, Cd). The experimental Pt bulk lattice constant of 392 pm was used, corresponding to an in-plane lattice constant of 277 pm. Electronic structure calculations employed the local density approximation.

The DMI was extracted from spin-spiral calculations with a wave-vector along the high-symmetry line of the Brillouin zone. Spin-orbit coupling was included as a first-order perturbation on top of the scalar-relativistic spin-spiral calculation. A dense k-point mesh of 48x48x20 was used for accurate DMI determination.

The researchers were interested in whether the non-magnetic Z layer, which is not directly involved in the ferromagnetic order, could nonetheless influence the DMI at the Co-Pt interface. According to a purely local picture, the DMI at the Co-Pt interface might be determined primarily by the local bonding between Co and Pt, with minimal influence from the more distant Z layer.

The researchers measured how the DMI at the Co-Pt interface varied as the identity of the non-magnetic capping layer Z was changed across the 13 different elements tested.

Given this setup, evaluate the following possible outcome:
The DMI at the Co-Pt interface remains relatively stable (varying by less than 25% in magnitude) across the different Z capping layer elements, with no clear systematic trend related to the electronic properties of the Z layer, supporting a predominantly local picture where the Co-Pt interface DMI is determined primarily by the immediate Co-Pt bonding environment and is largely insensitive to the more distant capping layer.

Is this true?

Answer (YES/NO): NO